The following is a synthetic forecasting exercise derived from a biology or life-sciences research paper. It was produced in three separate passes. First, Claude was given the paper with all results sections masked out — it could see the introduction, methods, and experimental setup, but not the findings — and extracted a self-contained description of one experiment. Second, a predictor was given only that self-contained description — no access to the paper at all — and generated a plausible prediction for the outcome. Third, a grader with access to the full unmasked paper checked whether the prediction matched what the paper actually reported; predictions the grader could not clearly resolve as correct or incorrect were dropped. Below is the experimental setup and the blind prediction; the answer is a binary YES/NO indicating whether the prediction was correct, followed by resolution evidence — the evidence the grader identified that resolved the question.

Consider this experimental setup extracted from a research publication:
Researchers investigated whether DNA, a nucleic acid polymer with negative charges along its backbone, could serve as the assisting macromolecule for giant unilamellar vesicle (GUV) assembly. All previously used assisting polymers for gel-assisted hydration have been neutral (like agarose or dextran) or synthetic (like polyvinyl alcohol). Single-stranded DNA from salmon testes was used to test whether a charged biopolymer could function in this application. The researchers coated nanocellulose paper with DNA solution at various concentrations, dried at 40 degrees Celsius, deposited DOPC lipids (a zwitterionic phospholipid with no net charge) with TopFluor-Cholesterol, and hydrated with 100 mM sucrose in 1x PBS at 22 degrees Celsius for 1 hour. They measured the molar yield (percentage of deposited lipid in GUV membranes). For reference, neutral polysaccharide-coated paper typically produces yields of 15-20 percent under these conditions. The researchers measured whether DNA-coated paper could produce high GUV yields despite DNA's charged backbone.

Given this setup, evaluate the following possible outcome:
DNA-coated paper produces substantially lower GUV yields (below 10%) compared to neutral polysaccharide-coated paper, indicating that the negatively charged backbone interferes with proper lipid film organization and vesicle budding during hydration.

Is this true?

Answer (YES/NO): YES